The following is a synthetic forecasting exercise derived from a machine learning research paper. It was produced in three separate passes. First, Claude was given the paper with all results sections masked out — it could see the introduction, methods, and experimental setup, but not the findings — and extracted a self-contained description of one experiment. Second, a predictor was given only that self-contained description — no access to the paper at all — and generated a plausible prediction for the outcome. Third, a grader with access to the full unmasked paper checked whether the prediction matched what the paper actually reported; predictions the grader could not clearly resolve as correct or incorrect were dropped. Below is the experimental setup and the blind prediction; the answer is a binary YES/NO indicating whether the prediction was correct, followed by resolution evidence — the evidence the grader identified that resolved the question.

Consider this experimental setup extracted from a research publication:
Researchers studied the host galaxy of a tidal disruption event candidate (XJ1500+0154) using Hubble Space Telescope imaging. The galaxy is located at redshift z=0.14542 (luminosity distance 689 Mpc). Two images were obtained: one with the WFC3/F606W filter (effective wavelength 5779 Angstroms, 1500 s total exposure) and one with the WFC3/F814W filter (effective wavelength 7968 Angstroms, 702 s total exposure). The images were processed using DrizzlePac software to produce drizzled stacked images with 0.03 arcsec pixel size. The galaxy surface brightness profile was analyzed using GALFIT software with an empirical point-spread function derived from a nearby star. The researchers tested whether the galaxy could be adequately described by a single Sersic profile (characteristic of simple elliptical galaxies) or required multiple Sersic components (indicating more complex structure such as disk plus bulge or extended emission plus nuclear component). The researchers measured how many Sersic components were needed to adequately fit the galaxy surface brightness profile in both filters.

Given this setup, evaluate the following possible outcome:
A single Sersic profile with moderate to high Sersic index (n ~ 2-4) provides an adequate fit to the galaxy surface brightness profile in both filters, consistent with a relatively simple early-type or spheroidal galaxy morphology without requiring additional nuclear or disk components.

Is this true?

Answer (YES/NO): NO